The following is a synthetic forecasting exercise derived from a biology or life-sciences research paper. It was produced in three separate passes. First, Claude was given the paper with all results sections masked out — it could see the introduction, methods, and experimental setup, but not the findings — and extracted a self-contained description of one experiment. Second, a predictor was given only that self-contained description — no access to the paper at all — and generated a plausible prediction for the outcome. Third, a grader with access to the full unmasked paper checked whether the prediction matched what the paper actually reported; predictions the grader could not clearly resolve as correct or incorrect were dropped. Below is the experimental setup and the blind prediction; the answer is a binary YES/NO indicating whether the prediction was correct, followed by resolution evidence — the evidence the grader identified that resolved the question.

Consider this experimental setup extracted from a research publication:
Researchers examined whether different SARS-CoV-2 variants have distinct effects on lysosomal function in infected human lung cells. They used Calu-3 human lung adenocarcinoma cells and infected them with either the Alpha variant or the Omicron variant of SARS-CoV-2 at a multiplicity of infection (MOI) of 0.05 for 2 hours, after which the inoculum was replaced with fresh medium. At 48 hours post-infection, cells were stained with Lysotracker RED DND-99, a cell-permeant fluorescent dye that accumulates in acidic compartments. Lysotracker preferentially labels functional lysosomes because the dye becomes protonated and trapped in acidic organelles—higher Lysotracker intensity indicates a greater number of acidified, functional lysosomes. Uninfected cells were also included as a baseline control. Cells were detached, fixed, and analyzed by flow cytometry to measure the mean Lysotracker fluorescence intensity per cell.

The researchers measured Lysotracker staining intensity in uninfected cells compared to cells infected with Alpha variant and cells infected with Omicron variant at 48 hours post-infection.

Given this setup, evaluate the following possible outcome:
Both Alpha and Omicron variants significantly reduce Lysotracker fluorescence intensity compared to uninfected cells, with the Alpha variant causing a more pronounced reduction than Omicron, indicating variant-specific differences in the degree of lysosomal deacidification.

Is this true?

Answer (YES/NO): NO